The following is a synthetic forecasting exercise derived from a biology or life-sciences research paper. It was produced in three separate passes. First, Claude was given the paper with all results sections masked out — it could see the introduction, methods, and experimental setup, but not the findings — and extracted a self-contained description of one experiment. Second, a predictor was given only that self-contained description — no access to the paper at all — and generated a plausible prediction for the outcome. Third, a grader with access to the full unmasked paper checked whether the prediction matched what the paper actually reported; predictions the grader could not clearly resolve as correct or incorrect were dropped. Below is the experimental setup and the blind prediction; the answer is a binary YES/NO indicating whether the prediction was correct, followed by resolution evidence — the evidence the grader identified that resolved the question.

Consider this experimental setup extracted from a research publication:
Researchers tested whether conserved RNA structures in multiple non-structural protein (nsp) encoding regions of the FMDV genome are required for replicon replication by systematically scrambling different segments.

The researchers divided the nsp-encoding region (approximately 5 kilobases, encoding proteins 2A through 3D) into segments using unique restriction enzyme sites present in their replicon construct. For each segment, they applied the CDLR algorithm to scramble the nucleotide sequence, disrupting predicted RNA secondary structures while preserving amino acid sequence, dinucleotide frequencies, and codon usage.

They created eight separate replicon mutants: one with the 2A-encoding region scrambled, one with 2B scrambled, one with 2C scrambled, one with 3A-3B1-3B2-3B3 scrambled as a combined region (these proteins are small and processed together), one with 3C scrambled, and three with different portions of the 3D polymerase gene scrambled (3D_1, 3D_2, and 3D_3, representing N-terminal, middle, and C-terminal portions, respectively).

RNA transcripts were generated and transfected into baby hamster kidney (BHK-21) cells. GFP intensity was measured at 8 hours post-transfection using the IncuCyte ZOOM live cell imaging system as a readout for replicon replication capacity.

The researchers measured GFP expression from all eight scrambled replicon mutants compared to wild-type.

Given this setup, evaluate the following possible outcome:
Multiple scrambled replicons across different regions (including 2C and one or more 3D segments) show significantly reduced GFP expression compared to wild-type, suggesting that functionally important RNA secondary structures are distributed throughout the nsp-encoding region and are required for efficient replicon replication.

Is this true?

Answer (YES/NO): NO